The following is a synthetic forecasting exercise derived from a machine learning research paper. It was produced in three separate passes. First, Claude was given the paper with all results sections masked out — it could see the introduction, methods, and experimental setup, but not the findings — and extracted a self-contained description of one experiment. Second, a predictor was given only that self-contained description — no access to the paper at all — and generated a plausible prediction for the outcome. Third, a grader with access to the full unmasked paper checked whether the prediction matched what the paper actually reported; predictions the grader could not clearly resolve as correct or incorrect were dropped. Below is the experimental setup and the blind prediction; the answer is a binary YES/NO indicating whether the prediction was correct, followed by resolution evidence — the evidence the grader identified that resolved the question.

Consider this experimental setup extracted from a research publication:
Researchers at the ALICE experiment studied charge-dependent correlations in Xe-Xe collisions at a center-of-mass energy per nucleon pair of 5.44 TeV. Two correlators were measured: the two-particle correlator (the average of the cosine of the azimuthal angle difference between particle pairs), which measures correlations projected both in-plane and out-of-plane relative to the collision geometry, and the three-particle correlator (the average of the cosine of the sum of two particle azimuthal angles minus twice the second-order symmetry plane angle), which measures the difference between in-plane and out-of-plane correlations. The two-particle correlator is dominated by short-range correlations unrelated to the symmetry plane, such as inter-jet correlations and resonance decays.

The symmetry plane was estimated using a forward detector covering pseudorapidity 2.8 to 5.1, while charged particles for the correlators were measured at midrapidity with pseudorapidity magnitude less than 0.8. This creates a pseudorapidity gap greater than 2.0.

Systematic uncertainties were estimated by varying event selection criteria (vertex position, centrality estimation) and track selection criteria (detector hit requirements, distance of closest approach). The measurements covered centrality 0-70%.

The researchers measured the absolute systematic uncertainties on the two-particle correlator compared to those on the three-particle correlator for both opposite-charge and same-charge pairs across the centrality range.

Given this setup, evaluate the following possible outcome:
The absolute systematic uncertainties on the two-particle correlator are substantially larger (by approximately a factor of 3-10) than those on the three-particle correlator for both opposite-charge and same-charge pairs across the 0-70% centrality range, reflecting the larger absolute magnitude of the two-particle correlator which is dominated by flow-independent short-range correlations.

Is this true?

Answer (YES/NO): NO